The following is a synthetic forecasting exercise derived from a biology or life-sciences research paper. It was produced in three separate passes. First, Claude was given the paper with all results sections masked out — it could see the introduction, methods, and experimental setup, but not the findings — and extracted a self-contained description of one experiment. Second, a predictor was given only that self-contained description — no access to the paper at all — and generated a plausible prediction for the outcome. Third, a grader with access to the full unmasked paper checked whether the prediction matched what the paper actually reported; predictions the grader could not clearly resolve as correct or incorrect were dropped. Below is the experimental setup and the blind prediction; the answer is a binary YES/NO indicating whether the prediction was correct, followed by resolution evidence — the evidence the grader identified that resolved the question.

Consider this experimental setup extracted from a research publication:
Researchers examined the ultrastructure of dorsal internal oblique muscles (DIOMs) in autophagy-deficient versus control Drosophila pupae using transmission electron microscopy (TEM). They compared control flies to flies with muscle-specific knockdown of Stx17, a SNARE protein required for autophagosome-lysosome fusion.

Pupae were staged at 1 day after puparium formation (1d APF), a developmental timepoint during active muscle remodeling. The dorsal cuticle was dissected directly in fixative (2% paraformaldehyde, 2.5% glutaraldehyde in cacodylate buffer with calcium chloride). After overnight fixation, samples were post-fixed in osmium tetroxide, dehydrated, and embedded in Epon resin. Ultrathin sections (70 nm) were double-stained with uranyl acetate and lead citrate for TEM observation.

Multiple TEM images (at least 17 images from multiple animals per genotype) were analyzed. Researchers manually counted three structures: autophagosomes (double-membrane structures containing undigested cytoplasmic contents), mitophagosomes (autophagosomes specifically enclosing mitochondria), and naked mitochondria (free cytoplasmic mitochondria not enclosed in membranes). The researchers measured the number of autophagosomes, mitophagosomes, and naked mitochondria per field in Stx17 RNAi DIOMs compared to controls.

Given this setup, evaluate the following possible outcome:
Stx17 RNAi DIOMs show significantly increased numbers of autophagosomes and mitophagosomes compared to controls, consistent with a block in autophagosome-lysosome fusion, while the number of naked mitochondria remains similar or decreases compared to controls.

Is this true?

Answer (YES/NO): YES